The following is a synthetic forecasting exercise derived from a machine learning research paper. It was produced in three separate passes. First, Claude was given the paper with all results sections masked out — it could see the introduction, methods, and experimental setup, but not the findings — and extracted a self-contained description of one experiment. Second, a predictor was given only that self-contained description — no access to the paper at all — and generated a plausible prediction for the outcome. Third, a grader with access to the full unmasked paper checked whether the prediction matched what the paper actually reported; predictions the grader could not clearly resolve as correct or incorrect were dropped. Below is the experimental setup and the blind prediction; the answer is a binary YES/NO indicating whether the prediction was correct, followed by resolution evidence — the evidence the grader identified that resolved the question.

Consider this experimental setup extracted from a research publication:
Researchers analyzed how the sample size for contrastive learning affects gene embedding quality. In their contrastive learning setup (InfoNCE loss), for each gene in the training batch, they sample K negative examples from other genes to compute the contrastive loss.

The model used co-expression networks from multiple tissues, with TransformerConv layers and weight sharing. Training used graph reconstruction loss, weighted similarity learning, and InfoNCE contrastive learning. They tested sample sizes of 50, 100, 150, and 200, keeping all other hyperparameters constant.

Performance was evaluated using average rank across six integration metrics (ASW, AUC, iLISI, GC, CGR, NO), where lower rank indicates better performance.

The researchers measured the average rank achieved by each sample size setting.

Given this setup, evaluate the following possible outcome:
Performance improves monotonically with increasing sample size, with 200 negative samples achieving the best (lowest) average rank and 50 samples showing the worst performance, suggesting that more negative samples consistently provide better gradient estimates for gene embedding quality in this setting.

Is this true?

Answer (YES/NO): NO